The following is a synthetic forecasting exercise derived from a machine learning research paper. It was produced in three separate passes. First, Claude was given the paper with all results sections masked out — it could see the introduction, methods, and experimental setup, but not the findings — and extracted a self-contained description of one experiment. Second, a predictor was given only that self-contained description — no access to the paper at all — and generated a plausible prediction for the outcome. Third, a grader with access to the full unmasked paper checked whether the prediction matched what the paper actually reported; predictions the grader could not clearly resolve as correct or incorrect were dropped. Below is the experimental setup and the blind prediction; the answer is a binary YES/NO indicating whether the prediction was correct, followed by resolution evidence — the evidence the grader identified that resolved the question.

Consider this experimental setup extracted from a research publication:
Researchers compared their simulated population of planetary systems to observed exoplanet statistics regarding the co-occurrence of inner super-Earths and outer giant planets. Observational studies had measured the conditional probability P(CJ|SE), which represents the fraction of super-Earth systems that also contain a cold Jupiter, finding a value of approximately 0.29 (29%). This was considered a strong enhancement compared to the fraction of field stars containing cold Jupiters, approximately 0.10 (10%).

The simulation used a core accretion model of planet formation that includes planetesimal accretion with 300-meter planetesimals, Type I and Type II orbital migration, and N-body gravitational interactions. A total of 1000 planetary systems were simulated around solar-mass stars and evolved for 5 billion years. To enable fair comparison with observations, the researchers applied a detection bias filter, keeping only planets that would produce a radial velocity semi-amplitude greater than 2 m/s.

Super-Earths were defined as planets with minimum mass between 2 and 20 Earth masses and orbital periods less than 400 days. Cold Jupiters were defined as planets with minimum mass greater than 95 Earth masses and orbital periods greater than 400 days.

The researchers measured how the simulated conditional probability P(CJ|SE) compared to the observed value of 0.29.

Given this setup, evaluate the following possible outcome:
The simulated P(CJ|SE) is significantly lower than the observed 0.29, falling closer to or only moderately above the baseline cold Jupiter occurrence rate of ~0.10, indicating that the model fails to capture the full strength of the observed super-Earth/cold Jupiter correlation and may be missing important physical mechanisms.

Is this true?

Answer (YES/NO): YES